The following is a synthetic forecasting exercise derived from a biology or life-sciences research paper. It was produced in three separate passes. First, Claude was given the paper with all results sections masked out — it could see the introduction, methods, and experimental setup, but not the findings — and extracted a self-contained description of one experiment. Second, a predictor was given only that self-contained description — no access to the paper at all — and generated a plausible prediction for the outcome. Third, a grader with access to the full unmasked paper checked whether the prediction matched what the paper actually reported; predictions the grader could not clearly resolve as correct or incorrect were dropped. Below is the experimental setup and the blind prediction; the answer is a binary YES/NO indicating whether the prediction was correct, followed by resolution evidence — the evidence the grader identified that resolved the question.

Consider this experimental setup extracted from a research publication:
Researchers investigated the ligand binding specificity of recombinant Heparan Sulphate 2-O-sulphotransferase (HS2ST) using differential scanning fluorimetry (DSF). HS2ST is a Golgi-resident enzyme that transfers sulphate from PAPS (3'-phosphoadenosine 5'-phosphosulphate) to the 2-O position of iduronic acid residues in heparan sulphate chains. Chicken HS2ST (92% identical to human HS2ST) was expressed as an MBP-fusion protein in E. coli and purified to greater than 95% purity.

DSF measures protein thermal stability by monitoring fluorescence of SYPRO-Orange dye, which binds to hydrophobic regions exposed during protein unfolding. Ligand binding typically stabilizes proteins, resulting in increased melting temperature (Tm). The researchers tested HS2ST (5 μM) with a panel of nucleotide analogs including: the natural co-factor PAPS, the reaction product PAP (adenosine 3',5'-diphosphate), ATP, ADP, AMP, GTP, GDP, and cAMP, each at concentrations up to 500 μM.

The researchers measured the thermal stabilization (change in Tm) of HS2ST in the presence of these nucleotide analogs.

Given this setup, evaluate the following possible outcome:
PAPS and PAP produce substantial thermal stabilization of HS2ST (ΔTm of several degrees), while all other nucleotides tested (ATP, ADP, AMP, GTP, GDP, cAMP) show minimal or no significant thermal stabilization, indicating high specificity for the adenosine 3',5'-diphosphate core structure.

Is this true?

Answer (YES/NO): NO